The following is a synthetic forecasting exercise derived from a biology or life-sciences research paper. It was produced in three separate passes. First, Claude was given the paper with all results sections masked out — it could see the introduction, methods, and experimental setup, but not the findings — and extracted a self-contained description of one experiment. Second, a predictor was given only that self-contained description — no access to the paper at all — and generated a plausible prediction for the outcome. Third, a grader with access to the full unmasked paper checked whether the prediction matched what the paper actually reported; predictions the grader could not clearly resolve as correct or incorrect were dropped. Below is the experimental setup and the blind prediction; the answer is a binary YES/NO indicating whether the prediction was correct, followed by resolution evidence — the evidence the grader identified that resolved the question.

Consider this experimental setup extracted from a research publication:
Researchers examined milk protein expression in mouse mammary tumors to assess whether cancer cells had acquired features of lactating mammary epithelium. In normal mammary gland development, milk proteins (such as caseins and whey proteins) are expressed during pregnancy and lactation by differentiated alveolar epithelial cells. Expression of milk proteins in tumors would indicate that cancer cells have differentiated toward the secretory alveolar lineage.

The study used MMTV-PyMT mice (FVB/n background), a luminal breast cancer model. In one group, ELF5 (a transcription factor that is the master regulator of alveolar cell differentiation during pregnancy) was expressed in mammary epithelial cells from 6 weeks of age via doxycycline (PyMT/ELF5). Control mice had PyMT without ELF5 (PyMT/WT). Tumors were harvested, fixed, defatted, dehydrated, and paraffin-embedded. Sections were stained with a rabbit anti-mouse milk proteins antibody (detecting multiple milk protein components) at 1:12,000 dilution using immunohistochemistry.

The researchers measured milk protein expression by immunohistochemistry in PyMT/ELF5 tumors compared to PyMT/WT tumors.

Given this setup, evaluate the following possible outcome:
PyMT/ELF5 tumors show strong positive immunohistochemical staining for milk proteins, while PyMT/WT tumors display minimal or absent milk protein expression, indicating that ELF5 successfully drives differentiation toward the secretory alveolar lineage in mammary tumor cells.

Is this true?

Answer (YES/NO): YES